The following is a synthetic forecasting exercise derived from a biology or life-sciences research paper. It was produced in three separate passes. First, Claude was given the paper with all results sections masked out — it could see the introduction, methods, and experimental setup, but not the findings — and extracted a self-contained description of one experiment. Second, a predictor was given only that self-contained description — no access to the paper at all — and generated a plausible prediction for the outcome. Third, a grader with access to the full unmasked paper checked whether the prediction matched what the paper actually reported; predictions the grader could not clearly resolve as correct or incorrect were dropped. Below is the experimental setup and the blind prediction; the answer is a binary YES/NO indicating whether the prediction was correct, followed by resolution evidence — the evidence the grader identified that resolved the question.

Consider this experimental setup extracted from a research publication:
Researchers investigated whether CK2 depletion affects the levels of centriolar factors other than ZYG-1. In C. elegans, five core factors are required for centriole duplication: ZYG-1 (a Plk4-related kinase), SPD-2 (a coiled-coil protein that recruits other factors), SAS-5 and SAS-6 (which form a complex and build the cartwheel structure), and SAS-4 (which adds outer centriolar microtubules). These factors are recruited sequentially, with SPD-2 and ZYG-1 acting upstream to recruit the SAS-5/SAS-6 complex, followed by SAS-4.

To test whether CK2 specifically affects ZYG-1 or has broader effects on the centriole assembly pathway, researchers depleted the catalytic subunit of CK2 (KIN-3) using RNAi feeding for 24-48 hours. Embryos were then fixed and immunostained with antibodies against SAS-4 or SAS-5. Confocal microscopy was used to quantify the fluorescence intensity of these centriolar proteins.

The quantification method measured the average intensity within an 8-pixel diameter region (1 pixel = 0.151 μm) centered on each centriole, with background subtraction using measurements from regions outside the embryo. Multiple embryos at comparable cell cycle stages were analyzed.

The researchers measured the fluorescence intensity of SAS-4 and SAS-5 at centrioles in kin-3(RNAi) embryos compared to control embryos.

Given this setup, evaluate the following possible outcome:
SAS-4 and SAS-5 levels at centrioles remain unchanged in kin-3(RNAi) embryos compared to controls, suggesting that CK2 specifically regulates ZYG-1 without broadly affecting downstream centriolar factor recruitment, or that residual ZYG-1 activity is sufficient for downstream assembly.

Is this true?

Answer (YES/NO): YES